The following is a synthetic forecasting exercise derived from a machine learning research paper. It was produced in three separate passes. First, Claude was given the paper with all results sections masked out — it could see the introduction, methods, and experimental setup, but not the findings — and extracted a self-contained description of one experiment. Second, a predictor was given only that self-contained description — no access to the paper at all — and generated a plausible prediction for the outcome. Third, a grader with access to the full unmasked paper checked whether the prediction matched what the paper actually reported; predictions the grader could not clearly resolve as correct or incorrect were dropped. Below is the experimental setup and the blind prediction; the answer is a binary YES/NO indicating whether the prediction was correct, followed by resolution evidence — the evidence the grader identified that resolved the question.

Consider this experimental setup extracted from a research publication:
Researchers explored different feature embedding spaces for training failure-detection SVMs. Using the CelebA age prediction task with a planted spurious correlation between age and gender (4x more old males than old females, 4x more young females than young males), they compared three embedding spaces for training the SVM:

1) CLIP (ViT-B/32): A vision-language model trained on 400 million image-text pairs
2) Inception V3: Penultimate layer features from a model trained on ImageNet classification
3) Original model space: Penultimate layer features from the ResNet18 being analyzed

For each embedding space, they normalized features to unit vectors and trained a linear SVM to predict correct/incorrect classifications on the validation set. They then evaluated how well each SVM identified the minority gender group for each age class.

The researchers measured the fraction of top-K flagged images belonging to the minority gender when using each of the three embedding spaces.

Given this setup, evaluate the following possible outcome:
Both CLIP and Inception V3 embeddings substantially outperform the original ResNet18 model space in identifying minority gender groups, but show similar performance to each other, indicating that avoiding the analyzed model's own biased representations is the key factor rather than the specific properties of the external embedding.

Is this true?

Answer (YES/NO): YES